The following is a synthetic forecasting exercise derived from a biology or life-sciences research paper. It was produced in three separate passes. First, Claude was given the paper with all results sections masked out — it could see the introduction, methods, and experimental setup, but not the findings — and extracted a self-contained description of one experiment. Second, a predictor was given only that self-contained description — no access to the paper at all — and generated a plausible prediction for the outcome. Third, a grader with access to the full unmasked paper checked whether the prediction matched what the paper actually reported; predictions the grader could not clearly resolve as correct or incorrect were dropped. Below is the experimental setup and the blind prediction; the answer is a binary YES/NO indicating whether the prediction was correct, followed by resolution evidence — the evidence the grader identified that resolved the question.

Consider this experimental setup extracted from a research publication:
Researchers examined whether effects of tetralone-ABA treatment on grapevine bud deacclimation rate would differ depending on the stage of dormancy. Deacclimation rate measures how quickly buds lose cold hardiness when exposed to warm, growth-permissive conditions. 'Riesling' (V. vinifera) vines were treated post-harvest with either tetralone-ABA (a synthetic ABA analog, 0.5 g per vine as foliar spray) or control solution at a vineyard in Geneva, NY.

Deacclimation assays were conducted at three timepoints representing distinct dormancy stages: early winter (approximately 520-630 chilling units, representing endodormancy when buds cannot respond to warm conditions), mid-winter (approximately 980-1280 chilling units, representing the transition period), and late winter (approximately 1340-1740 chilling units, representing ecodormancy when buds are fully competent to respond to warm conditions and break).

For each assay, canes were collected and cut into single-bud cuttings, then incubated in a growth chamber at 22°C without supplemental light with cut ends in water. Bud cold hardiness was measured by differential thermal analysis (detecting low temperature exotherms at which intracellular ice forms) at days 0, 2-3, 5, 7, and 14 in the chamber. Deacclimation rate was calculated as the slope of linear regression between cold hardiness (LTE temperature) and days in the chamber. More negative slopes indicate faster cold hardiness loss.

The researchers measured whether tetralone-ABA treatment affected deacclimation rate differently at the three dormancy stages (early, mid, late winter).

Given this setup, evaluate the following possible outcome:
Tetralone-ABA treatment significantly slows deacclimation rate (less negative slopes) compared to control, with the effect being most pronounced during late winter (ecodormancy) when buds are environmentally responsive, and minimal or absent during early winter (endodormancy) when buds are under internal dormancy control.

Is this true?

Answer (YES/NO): YES